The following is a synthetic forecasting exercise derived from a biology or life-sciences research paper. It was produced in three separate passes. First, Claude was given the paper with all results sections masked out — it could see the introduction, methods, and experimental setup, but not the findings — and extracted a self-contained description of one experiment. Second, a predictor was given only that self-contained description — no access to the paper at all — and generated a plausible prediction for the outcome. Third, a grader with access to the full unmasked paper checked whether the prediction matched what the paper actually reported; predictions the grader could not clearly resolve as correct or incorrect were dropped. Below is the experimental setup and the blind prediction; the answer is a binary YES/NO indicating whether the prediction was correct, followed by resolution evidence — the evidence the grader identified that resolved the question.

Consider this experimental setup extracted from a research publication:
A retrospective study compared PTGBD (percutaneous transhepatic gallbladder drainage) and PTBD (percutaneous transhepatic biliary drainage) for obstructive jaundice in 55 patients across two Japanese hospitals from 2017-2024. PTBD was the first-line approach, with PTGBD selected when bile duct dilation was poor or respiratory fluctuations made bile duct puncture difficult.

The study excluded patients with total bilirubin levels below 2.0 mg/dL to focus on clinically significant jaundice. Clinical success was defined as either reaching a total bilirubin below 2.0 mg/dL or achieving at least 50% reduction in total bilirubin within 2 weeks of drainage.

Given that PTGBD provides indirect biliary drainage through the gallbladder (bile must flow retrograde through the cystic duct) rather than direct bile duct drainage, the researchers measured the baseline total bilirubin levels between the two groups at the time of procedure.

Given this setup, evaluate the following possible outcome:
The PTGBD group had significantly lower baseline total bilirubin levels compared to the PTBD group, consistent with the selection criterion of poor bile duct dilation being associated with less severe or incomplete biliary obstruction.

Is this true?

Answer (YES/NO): YES